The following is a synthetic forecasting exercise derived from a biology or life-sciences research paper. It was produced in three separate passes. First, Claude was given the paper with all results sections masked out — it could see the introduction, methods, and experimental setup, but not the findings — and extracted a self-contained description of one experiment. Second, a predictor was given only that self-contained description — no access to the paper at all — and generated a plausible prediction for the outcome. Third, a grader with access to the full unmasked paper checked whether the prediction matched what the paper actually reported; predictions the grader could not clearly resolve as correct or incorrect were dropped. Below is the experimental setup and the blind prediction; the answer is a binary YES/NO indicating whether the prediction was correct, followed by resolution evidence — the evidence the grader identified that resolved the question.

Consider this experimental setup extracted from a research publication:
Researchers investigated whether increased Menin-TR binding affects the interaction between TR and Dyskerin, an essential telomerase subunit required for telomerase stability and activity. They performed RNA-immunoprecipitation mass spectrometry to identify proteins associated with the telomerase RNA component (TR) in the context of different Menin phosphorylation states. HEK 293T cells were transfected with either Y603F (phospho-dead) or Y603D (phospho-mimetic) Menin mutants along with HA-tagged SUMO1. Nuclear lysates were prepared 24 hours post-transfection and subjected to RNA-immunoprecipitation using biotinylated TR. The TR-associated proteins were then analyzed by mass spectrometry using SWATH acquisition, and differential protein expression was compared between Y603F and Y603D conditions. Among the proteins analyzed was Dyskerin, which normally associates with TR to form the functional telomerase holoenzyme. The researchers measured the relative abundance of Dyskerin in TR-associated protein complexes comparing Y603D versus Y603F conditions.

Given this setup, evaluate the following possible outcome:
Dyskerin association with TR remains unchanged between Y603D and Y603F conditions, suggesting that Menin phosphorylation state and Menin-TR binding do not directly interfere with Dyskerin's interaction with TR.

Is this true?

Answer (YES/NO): NO